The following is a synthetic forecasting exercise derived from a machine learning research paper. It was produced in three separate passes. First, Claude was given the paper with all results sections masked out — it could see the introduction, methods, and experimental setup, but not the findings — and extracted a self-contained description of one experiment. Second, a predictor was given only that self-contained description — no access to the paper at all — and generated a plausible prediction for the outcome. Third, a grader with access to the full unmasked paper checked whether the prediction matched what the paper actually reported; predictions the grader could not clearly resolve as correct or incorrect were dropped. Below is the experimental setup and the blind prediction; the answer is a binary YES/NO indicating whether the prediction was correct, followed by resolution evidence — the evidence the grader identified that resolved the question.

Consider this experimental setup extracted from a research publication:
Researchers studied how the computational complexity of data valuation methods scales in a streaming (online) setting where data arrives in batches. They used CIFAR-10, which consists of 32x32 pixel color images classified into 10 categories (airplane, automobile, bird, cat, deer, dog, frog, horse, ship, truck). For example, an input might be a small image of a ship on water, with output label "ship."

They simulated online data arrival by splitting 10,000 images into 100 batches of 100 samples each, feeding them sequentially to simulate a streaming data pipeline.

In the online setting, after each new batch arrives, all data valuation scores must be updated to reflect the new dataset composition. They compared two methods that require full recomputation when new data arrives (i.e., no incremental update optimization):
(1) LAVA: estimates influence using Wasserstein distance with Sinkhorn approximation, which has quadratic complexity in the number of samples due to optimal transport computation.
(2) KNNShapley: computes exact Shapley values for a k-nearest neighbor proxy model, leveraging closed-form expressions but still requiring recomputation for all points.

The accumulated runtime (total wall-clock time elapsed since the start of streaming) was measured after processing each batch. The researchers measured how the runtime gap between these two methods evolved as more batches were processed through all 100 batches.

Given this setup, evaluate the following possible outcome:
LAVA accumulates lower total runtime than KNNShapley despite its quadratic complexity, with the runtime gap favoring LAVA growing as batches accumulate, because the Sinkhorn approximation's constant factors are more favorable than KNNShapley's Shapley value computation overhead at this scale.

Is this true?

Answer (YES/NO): NO